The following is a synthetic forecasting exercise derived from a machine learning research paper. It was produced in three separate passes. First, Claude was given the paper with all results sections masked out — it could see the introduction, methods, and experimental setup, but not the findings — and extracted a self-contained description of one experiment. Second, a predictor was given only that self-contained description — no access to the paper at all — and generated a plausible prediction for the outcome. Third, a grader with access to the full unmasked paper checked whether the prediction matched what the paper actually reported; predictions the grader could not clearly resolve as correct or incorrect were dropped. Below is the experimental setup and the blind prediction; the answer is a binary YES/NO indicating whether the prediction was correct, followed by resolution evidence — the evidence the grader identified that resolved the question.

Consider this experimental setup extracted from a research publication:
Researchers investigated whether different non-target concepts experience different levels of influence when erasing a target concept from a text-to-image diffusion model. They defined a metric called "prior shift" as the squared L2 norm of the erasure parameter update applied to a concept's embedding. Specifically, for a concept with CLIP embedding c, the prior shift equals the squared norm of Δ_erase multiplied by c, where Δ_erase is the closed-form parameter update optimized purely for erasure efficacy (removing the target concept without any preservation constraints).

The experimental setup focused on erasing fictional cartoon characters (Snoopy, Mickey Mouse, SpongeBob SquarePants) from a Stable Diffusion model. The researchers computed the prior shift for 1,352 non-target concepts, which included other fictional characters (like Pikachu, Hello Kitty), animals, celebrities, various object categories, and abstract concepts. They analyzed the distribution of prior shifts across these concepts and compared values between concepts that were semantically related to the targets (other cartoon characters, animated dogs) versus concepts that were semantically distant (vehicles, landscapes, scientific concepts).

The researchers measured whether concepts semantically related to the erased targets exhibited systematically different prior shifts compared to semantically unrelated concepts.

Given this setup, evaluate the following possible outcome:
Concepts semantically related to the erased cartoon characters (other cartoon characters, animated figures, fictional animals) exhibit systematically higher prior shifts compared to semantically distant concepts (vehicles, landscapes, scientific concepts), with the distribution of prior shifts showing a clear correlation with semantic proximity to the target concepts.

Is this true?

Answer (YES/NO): YES